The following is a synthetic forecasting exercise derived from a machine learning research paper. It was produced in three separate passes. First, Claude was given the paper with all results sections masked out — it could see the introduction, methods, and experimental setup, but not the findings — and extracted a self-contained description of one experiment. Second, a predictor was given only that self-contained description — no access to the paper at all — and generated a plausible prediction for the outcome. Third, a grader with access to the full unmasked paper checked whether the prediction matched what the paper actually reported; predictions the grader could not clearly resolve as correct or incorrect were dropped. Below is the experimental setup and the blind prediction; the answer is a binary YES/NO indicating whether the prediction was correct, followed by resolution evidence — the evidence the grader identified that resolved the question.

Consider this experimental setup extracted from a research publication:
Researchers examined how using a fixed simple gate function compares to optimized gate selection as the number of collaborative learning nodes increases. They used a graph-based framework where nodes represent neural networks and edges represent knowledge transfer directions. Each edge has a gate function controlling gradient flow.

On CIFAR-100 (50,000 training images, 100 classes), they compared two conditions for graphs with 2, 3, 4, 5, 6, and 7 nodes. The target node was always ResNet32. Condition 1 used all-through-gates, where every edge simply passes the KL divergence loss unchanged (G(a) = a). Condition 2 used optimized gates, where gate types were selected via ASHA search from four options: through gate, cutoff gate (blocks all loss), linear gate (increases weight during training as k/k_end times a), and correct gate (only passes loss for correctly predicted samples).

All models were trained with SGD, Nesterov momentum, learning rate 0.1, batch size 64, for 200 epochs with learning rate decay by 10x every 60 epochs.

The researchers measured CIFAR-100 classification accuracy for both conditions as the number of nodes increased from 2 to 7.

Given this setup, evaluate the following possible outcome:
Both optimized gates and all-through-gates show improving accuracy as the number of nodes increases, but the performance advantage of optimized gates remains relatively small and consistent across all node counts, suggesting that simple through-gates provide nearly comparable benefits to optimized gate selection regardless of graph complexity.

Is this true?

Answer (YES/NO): NO